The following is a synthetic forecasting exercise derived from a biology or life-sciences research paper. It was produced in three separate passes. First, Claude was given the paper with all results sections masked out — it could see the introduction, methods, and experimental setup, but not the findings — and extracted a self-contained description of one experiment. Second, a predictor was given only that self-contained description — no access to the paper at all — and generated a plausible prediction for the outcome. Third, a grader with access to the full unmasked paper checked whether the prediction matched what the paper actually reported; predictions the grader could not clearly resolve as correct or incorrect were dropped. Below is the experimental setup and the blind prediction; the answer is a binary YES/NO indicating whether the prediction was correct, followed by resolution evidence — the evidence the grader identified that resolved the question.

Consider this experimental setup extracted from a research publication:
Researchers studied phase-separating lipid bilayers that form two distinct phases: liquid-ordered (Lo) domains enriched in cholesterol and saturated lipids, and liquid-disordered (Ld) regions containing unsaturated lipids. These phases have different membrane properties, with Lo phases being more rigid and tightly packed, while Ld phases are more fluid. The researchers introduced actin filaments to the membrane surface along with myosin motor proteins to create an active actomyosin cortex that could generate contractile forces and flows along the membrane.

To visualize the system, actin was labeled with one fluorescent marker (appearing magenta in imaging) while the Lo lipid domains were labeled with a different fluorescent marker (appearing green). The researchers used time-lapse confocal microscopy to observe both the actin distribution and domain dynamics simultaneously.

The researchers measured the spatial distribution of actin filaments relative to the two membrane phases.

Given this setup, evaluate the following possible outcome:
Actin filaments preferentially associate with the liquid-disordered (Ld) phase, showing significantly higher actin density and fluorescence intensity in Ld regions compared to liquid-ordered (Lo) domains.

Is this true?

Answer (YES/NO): YES